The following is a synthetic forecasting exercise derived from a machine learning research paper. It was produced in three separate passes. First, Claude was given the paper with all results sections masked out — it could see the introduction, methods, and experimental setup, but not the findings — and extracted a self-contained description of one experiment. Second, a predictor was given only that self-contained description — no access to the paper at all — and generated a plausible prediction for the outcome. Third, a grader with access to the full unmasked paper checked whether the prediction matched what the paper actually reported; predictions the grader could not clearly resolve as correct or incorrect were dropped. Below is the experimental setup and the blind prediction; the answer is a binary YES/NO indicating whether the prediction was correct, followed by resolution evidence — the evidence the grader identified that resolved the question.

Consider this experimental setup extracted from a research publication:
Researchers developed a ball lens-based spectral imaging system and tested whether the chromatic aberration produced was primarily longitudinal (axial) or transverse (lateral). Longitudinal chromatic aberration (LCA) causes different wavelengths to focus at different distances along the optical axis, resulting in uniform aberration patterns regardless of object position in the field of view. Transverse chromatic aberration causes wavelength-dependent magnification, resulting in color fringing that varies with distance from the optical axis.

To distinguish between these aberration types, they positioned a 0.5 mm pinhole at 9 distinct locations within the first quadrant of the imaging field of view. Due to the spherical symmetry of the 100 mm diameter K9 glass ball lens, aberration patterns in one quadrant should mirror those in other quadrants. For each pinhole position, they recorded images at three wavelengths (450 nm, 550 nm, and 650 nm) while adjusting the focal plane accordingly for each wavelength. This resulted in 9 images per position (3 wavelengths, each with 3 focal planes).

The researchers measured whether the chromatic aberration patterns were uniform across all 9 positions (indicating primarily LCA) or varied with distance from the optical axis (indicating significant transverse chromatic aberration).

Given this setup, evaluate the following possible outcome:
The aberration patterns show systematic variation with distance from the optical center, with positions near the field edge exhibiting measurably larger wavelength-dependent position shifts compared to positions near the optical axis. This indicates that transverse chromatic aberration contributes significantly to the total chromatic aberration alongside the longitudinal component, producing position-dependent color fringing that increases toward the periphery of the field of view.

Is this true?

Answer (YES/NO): NO